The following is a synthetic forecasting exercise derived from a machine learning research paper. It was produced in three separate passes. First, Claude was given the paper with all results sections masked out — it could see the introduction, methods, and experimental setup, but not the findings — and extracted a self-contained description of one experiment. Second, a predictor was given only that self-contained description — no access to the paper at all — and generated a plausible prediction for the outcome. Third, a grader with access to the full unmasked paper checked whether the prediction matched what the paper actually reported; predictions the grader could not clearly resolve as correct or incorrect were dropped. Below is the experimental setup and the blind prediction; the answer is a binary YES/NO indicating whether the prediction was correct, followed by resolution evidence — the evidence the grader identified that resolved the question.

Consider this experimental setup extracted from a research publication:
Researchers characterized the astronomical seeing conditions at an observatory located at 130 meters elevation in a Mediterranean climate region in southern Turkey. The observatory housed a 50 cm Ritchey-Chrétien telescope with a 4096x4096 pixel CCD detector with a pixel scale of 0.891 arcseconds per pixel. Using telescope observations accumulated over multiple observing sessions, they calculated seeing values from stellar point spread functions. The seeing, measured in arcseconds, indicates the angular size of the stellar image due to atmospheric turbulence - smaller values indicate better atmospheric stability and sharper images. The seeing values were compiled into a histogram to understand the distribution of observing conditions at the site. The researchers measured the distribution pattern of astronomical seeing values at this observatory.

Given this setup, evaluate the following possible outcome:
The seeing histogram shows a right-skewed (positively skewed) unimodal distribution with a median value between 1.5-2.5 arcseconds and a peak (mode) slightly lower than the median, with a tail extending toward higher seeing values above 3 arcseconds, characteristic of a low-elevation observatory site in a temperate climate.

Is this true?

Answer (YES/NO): NO